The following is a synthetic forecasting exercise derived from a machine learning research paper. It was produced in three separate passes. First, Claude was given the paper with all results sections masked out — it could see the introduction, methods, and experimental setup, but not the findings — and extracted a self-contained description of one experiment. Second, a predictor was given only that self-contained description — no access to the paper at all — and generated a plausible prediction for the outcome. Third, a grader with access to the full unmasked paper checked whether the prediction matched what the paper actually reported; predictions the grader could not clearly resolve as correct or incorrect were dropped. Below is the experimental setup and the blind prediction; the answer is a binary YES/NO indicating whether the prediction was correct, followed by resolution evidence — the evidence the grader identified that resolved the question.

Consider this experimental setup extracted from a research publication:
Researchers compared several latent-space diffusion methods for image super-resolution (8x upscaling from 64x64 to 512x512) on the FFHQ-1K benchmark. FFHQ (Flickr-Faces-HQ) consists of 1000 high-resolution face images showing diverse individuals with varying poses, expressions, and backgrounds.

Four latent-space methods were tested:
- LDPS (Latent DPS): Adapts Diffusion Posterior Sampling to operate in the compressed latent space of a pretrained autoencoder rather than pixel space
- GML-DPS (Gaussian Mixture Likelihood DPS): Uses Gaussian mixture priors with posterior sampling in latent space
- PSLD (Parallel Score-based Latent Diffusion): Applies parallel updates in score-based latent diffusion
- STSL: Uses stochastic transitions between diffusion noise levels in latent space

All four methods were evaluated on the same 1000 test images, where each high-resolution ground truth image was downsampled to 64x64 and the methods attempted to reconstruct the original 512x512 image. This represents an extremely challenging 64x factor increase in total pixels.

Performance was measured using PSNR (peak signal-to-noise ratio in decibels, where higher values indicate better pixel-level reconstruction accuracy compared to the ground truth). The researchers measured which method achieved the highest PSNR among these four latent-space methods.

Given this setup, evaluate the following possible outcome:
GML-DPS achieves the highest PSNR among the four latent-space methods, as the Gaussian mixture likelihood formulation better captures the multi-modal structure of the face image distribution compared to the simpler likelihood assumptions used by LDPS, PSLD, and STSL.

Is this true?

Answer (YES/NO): NO